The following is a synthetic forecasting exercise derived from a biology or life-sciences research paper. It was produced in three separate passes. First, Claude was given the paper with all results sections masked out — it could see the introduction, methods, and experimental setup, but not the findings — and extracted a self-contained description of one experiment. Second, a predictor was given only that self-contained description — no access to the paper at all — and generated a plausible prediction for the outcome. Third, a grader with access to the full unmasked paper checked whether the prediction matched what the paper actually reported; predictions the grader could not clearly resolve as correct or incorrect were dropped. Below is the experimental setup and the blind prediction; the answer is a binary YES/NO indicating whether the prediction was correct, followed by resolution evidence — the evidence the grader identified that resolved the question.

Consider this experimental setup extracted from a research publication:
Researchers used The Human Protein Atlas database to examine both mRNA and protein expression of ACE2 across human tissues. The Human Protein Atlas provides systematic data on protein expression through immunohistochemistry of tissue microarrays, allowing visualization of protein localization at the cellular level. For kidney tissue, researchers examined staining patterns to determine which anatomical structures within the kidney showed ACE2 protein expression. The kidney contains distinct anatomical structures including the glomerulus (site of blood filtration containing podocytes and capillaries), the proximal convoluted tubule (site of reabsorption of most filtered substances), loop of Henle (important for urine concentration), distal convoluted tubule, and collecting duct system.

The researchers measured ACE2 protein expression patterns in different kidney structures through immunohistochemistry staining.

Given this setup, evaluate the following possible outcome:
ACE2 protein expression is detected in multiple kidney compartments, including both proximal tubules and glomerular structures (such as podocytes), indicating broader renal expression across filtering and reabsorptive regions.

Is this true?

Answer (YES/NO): NO